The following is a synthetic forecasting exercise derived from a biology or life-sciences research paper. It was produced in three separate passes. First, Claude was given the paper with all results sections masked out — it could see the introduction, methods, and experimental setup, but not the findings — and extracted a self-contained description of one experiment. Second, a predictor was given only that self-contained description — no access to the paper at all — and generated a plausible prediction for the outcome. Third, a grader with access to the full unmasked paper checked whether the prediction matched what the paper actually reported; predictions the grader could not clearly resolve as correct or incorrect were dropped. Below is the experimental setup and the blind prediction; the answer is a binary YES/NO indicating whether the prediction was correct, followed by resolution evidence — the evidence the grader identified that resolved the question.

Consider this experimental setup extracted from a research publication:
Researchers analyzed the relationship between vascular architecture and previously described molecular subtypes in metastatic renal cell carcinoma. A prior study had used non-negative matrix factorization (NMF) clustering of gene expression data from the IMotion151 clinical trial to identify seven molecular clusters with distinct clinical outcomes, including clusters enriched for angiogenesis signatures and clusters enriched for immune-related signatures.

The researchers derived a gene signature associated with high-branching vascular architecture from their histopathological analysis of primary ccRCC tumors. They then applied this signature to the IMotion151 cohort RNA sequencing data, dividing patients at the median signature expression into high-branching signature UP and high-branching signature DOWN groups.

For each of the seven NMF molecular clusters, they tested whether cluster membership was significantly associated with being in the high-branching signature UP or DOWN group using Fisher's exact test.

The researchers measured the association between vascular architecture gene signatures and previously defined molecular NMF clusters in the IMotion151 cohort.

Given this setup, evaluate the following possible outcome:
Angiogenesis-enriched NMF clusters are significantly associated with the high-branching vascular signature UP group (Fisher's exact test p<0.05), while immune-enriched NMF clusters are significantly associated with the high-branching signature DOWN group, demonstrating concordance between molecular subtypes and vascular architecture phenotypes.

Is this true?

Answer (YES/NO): YES